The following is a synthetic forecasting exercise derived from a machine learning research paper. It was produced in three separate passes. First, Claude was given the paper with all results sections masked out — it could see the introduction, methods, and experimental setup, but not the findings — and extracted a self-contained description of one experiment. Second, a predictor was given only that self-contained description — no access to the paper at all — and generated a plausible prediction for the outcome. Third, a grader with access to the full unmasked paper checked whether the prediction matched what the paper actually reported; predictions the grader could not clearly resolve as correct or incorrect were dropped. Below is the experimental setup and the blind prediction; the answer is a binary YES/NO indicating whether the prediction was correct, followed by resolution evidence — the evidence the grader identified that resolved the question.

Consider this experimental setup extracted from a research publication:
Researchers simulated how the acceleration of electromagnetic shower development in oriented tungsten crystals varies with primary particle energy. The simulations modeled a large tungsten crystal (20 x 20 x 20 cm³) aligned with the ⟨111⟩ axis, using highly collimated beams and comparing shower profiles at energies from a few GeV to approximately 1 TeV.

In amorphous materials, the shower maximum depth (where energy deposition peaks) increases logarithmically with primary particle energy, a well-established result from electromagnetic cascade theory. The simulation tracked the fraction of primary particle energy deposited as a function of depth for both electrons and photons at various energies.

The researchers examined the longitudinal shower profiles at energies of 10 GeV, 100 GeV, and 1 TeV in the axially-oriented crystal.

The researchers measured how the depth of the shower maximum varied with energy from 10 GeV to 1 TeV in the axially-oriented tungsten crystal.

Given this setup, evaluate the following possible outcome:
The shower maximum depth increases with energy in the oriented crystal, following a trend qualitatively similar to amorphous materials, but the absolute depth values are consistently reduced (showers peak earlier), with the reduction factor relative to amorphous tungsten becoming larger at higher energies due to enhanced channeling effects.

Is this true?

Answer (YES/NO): NO